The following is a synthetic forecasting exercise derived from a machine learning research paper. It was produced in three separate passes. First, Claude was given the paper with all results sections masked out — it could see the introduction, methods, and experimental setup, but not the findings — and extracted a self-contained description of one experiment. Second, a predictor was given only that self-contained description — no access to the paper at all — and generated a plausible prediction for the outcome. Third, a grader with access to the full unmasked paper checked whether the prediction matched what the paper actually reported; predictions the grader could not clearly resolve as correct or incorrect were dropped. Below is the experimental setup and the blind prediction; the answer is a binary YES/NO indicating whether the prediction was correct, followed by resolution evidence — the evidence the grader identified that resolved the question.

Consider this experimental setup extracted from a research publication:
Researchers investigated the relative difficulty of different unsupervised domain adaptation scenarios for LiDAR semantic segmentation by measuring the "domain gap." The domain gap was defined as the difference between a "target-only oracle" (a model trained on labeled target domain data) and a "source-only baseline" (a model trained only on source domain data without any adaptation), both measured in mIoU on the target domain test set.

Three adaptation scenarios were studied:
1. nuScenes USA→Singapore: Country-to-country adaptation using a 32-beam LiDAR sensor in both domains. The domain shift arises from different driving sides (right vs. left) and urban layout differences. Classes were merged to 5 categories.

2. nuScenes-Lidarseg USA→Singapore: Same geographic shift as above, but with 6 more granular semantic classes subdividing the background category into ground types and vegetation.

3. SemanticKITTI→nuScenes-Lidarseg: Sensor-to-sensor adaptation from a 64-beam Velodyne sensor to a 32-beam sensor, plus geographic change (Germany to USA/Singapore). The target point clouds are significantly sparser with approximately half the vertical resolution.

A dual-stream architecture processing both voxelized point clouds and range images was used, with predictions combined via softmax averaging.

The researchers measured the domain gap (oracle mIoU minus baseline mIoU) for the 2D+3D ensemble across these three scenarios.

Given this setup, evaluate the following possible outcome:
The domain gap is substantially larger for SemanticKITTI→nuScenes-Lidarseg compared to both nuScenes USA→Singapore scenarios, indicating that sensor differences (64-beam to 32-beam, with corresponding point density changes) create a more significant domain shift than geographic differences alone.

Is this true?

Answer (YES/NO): YES